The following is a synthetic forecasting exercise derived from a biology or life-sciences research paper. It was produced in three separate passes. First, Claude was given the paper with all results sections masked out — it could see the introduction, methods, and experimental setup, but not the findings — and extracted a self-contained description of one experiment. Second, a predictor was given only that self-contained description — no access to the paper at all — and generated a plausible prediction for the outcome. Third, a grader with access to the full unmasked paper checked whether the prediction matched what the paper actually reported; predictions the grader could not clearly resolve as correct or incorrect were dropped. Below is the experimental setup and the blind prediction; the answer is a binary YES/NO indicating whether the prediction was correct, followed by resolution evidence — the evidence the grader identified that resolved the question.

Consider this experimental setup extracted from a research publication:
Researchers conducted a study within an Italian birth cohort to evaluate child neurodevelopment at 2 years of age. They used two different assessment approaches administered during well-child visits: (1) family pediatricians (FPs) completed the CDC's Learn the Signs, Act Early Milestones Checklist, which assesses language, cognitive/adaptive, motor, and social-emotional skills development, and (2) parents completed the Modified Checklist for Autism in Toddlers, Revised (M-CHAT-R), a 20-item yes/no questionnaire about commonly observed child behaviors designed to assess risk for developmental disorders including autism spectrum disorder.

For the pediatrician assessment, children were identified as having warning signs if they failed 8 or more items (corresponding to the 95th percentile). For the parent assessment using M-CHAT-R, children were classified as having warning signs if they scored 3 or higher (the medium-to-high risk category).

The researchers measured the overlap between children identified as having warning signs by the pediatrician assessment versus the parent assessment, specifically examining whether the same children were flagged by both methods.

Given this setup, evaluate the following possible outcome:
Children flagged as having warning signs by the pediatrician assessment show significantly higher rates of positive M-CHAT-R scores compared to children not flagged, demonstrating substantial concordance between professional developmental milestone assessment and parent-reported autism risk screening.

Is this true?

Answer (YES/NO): NO